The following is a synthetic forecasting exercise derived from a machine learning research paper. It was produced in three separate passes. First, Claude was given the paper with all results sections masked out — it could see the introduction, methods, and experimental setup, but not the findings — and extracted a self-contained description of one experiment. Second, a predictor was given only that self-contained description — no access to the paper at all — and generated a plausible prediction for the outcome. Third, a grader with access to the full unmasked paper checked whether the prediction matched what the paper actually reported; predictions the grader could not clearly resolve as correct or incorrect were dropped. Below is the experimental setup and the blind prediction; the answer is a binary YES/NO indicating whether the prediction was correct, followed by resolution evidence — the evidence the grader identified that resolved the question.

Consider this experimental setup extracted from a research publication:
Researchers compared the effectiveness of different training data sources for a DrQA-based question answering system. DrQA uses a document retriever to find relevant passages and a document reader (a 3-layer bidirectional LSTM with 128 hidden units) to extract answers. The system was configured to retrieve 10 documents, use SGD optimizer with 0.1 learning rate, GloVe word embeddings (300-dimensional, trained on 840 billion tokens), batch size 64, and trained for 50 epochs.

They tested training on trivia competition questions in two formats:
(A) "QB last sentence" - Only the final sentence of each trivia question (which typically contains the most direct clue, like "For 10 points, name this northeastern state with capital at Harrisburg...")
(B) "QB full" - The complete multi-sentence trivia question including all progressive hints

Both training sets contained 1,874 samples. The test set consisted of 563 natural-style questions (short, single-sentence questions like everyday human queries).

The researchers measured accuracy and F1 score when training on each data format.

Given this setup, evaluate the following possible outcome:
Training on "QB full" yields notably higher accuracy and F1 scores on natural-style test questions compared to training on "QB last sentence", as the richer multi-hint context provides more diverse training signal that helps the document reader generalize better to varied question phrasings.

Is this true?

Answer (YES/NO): NO